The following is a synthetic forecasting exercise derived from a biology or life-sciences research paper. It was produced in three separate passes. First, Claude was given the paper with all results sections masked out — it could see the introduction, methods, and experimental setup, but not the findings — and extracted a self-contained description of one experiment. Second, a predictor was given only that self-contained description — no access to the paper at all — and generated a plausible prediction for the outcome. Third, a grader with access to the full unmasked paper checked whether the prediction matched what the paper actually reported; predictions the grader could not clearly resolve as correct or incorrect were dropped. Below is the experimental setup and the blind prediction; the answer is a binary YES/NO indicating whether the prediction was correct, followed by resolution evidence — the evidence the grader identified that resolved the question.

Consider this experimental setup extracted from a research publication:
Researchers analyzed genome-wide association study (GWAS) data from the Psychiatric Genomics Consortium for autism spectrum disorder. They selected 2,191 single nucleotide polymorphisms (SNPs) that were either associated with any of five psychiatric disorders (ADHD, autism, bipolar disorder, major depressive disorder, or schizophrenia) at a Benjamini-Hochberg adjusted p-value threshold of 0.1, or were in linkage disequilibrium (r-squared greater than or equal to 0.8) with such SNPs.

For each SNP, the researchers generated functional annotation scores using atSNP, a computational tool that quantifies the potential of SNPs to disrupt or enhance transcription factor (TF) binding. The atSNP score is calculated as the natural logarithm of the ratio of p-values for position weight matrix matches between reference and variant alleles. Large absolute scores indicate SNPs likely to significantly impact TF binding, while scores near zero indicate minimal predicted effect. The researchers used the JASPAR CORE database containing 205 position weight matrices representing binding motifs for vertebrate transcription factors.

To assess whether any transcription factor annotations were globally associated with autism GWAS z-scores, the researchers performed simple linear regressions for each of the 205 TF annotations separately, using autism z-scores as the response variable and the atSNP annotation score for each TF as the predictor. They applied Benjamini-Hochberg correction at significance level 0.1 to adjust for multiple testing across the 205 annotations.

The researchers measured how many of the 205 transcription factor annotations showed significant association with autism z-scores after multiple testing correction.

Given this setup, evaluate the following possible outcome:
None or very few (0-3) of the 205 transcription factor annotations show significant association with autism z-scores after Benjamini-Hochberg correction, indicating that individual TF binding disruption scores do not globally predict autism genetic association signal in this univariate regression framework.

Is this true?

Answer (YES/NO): YES